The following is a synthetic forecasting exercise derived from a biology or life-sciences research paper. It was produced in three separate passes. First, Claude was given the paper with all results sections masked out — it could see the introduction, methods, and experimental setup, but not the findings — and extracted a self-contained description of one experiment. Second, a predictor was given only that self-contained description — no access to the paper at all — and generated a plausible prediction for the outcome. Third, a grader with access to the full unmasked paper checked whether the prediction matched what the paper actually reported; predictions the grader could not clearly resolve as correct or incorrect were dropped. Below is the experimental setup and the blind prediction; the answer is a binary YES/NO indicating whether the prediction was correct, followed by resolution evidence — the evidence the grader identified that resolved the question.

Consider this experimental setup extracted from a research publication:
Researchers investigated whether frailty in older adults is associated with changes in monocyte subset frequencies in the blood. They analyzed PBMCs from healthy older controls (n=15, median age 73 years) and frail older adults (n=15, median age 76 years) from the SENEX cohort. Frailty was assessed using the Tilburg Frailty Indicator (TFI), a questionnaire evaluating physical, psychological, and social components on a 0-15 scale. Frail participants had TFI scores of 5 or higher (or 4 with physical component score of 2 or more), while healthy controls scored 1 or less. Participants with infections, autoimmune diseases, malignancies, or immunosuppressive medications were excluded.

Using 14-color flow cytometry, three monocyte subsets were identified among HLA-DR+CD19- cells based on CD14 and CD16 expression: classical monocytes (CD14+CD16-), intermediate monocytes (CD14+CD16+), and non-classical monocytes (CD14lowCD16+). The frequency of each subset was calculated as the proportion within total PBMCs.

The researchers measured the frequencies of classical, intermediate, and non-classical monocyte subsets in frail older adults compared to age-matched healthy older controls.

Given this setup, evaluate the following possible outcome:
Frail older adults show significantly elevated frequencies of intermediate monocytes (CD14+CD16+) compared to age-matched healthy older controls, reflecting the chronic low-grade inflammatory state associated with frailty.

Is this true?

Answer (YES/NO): NO